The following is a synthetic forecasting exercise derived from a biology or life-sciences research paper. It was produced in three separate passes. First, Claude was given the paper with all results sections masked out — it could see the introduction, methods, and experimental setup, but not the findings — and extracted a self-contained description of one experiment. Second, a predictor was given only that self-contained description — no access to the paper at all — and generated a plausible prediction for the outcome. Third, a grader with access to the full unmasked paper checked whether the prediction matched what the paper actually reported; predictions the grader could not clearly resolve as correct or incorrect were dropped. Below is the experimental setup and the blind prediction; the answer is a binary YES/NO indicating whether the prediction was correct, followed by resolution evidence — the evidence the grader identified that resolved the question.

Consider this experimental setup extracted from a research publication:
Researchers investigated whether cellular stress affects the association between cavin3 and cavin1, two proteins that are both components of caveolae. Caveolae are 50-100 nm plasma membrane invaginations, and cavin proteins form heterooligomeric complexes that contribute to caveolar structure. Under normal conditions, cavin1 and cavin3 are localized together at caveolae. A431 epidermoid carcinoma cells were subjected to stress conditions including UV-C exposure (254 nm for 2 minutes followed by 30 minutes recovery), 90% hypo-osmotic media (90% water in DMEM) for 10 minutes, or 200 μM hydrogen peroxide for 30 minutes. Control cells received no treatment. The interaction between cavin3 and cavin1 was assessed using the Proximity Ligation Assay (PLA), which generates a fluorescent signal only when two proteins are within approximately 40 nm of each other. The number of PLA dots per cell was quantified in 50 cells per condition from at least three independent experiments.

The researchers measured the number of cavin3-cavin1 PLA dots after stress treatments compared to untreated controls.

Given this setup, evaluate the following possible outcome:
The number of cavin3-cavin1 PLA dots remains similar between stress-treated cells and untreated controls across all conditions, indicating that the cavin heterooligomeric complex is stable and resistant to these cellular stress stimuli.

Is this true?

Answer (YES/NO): NO